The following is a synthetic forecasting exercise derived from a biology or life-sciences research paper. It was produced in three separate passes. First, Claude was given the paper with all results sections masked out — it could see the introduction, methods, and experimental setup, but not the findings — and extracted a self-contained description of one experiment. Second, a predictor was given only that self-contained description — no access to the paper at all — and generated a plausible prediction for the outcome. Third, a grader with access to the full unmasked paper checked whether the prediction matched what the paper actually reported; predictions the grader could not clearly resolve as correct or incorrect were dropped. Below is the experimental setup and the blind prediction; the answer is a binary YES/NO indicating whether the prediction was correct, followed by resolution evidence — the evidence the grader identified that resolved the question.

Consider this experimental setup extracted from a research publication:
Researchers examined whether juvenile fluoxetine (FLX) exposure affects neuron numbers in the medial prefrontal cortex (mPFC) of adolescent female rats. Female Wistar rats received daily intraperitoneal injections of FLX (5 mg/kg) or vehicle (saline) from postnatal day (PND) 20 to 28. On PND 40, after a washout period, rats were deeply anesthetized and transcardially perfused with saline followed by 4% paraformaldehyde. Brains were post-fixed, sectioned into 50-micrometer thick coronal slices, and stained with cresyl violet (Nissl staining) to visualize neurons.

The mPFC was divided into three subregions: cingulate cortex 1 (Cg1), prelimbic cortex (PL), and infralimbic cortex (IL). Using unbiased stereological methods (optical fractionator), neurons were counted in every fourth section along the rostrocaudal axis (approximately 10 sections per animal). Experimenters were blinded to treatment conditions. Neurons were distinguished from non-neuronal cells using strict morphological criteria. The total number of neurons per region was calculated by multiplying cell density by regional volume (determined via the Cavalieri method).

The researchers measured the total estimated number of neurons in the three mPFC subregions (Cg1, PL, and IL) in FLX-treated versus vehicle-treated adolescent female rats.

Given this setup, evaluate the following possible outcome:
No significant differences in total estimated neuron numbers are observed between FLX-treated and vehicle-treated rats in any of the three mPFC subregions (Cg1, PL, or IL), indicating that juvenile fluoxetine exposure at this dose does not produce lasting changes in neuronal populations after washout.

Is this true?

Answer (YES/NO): NO